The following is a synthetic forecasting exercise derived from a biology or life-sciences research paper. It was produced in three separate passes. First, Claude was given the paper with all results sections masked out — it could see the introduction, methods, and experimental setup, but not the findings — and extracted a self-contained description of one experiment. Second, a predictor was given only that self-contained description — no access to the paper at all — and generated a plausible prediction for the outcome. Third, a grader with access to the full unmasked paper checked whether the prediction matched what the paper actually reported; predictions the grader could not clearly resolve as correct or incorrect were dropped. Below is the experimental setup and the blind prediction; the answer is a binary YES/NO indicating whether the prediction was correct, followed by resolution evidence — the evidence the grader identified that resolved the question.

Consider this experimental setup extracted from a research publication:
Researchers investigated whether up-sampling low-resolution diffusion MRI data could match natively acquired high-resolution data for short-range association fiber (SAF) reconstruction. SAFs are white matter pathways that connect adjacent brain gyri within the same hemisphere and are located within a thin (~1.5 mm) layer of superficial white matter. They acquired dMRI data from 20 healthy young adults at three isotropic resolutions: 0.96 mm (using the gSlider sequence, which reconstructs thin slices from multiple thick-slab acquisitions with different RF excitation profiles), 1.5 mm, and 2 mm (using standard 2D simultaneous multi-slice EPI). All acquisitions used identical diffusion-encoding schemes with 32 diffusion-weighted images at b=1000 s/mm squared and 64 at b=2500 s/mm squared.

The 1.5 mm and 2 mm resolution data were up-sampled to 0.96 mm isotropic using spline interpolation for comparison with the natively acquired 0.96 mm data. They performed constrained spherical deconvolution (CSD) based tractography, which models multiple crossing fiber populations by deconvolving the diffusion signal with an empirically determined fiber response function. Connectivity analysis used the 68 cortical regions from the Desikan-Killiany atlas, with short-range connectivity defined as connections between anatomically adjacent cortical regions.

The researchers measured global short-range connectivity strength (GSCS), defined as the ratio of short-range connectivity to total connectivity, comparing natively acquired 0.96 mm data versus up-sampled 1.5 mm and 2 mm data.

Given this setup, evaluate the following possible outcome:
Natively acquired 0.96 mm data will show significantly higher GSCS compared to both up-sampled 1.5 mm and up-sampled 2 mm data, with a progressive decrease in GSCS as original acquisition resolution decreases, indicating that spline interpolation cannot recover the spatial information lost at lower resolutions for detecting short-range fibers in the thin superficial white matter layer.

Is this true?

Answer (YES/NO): YES